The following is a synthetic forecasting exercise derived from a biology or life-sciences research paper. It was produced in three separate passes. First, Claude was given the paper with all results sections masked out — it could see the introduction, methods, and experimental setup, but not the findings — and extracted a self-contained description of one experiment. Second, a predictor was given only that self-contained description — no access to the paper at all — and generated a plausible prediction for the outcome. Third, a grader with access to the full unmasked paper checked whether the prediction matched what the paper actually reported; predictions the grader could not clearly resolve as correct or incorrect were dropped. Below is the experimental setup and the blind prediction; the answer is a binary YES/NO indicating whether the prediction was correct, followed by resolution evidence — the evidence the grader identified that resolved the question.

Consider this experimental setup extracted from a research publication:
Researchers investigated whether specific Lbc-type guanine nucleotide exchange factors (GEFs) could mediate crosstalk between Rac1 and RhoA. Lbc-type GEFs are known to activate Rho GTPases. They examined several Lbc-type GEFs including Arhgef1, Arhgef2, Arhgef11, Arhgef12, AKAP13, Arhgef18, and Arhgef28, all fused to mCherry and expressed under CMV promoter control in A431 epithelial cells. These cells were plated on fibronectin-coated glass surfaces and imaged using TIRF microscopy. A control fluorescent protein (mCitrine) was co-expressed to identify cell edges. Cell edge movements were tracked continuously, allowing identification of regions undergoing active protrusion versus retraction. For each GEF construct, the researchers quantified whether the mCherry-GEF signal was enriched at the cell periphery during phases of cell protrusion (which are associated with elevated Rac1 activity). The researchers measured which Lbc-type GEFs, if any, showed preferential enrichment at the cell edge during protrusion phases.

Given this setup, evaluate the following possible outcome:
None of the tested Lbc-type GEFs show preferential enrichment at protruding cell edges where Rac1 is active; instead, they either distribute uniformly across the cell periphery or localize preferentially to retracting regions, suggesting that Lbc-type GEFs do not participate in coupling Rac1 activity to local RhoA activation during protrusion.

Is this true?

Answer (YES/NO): NO